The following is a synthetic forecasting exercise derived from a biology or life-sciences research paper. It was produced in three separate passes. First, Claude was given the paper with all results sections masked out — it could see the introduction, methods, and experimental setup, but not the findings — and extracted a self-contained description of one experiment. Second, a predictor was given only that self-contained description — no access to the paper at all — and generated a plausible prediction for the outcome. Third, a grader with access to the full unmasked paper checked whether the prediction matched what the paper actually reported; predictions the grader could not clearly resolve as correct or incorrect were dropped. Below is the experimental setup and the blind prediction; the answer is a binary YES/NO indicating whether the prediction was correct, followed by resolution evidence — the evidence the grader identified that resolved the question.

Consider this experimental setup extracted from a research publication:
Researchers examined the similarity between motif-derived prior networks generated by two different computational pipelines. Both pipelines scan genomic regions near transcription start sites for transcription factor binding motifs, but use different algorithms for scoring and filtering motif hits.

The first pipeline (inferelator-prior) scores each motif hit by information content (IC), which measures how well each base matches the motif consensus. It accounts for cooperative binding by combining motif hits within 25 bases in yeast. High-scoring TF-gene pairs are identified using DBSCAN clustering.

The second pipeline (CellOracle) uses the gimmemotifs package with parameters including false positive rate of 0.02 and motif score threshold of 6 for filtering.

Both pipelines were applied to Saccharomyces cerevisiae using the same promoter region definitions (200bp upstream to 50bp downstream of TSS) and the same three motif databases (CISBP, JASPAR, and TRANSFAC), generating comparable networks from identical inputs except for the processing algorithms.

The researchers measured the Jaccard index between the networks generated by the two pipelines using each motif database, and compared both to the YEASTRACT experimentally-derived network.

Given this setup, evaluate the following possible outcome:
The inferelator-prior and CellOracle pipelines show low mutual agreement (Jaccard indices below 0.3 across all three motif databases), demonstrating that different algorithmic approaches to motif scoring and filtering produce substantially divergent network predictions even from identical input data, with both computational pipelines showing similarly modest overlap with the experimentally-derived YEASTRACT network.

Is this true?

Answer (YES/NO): NO